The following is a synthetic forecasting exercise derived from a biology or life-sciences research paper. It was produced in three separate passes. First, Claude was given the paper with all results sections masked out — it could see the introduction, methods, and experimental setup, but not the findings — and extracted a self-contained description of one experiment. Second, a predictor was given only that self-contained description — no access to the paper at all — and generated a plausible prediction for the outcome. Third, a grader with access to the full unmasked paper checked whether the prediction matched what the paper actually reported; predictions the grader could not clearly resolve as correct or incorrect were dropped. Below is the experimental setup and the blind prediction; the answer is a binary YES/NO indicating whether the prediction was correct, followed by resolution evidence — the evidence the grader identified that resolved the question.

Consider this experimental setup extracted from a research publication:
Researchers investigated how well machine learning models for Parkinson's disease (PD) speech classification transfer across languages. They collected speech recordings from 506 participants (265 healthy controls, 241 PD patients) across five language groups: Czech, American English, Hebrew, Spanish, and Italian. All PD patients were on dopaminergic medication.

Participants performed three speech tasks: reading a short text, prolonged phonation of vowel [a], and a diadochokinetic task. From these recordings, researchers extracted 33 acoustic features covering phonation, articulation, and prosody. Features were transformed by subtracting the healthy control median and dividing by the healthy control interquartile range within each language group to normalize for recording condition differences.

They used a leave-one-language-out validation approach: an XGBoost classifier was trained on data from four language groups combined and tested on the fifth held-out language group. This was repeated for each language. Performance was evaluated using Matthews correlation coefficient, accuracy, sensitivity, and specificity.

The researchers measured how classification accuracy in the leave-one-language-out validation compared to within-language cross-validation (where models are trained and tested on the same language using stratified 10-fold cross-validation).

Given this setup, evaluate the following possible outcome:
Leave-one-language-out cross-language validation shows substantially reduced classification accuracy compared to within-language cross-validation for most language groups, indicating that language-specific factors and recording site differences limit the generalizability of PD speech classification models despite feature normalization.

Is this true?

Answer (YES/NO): YES